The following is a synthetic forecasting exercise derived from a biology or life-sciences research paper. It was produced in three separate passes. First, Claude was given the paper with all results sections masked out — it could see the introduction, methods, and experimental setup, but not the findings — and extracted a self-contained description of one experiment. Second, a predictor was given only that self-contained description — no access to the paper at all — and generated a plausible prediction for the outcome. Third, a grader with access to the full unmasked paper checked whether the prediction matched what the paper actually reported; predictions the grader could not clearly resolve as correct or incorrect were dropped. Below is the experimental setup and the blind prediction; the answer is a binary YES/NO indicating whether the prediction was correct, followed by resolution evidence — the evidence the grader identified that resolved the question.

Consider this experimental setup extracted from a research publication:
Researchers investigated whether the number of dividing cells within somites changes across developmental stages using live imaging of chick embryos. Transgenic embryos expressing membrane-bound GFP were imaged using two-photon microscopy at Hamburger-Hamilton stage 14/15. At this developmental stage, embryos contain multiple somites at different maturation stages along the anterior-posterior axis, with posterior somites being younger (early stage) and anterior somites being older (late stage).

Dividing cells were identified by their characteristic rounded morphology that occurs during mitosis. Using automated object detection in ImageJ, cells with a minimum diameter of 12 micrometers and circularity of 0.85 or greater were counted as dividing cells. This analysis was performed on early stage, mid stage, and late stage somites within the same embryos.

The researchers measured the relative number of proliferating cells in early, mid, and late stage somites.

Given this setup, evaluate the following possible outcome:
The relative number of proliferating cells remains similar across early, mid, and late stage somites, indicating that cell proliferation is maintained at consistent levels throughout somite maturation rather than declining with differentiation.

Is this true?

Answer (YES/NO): NO